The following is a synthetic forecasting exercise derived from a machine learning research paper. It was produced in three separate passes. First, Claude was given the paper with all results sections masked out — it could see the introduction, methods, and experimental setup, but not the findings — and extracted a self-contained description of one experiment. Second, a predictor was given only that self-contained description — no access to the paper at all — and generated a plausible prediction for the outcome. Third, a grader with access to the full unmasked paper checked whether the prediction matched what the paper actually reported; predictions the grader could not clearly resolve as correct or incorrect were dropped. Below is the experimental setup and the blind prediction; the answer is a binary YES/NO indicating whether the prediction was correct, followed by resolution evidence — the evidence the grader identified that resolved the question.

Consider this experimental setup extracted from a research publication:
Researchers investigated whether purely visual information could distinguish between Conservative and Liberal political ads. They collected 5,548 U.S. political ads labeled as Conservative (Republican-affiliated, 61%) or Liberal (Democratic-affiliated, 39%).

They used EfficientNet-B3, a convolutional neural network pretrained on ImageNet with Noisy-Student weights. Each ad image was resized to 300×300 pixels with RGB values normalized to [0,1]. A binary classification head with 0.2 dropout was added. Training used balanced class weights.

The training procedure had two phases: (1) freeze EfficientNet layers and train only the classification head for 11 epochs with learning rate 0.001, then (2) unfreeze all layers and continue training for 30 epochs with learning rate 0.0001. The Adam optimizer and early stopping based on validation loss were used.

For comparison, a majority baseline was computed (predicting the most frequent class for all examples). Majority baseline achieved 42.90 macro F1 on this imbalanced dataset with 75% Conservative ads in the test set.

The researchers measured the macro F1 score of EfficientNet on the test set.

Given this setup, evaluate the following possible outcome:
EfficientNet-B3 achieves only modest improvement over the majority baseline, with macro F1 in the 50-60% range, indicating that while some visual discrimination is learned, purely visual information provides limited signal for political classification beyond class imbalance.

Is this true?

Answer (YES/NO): NO